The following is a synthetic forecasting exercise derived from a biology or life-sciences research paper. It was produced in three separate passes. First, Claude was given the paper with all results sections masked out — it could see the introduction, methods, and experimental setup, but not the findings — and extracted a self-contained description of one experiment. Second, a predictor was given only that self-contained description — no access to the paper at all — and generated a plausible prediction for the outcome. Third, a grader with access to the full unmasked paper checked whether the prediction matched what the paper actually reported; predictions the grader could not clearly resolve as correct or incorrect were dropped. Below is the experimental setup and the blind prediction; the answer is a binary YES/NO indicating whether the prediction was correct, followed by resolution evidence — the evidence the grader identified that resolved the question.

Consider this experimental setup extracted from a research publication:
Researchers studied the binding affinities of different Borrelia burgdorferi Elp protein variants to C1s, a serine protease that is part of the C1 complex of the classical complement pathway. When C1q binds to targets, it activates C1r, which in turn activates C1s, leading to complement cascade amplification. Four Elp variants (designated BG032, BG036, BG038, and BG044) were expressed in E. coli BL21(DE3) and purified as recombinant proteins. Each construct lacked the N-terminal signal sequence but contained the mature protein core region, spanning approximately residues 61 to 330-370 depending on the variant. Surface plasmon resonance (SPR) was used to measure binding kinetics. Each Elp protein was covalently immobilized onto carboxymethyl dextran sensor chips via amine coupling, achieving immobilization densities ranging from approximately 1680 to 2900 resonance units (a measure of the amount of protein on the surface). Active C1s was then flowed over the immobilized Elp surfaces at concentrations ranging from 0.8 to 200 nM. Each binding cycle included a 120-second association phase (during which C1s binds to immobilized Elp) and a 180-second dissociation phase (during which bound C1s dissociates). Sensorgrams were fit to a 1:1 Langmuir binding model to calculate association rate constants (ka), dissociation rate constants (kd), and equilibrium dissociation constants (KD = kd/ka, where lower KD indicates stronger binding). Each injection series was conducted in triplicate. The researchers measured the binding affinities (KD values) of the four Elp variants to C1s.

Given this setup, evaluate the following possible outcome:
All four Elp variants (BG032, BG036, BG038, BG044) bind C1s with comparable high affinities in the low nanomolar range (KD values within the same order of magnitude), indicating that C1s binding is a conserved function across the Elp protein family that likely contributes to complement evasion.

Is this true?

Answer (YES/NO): NO